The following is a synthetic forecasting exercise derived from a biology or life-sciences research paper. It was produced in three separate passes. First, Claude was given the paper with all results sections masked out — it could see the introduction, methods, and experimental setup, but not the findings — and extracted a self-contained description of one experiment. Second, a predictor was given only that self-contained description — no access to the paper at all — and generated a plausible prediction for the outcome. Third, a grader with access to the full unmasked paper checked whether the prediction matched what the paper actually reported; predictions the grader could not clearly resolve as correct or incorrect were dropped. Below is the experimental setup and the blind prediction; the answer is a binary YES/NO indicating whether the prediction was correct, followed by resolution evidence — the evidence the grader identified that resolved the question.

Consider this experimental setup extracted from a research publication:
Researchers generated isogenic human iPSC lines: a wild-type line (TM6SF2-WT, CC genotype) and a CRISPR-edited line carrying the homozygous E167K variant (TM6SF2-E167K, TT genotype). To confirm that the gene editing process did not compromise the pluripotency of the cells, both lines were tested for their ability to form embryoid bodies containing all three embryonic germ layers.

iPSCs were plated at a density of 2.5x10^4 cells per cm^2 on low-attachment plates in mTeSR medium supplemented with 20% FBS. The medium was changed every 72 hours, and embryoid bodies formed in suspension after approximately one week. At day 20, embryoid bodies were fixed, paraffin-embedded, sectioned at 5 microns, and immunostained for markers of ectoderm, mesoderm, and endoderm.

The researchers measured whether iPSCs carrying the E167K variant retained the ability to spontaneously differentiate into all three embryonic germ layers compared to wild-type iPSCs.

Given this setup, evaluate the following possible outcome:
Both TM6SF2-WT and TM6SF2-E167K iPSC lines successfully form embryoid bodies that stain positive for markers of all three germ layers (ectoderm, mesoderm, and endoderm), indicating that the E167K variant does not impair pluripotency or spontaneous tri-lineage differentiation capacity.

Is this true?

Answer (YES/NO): YES